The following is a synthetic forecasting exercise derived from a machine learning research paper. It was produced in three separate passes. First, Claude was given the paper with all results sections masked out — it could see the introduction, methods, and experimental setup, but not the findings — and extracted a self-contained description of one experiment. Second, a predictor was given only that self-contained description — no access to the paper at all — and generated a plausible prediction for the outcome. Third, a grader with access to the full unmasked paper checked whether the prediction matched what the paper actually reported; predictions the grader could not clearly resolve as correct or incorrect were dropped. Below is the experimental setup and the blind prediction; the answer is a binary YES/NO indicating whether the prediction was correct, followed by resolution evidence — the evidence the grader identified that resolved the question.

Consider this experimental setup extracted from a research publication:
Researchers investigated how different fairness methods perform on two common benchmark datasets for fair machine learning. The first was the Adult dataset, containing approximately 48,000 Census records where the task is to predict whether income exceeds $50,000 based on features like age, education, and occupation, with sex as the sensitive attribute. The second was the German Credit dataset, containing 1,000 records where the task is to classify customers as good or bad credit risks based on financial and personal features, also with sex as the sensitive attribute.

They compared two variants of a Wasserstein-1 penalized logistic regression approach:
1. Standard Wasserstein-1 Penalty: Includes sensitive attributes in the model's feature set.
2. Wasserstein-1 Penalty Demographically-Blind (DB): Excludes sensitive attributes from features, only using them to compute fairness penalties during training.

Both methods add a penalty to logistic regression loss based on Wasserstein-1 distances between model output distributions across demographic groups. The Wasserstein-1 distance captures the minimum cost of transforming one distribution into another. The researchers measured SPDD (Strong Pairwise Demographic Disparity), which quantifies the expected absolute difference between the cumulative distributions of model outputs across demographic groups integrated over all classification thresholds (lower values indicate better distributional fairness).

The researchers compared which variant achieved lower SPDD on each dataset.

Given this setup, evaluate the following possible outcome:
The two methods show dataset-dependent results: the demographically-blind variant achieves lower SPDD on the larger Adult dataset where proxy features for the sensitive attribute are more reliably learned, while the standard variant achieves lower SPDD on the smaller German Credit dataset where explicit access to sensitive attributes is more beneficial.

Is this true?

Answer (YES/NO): YES